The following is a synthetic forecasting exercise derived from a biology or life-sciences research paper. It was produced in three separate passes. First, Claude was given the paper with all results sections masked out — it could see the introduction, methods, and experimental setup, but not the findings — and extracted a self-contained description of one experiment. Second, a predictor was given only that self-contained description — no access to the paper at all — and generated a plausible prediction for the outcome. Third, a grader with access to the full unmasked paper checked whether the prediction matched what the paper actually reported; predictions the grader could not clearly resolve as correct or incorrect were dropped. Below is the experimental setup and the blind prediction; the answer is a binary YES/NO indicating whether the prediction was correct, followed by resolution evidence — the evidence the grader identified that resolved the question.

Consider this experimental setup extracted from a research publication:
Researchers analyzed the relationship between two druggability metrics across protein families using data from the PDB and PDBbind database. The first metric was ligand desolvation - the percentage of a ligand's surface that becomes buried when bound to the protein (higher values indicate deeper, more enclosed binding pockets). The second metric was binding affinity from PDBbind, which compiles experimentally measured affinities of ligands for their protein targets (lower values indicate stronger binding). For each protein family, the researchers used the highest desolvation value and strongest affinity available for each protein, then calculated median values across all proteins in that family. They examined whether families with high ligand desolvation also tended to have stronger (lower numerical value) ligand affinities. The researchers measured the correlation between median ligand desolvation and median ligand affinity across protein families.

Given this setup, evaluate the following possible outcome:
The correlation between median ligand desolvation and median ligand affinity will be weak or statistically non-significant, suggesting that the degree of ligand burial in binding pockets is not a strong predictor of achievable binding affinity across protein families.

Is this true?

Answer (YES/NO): NO